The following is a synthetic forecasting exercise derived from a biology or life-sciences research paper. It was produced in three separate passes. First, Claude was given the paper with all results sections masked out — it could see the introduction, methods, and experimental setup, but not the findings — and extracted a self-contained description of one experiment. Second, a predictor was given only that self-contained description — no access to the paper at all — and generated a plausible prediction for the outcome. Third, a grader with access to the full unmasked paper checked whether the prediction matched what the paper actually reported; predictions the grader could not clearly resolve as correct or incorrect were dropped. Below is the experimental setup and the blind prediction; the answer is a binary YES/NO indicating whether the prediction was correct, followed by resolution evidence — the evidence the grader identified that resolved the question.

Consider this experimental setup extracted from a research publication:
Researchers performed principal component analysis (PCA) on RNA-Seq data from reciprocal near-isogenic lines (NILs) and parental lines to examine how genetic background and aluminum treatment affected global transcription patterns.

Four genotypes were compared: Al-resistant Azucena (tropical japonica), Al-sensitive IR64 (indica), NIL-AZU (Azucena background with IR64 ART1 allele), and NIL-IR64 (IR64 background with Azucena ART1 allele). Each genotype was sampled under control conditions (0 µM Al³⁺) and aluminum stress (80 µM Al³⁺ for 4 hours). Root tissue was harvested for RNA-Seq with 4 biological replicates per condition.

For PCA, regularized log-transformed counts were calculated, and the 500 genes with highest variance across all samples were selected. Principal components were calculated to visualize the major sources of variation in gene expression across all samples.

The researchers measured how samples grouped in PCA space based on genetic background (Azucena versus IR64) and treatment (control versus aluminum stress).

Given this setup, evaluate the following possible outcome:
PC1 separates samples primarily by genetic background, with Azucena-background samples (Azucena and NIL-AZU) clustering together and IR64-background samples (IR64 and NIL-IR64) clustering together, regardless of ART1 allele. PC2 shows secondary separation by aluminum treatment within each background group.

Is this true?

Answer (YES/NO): NO